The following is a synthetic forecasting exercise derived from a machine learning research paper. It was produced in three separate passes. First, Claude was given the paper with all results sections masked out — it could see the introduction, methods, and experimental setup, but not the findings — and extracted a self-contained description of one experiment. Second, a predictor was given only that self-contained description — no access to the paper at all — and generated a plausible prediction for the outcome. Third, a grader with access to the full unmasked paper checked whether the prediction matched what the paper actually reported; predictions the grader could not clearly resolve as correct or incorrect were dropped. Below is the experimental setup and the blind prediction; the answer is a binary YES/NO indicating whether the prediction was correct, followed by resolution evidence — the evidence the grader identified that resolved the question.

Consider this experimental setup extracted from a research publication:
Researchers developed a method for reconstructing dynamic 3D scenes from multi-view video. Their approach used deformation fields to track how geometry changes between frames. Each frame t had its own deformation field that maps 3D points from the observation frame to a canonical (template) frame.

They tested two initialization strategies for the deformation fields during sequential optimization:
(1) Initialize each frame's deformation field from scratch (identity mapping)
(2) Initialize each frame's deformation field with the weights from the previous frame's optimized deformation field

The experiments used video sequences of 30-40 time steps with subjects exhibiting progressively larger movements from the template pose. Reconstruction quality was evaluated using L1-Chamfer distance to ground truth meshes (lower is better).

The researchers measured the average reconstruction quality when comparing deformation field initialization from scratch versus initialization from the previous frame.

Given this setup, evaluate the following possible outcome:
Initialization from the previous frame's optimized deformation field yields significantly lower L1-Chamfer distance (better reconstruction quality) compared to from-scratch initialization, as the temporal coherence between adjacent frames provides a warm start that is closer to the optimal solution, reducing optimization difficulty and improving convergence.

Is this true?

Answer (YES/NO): YES